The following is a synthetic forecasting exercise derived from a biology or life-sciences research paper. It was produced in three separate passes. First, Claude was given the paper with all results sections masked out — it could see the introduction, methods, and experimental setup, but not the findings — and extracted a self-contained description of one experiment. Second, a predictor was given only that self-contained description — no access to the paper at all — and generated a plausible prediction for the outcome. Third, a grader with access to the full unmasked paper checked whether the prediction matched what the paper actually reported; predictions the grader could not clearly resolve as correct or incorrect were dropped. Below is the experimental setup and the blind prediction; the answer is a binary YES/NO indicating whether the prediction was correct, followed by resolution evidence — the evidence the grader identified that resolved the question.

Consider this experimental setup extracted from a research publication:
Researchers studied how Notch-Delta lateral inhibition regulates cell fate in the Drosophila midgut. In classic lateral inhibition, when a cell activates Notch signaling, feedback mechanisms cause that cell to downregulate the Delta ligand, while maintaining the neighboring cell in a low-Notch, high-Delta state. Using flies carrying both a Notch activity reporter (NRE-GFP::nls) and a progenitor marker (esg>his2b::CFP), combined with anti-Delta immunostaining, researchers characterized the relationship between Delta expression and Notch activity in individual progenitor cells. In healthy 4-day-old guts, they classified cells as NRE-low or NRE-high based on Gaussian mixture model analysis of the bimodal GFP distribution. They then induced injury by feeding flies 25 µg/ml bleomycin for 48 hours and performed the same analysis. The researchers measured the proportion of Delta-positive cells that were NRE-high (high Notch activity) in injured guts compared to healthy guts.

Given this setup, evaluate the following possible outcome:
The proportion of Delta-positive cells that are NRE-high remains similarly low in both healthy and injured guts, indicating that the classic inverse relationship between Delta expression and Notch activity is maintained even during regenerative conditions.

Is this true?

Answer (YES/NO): NO